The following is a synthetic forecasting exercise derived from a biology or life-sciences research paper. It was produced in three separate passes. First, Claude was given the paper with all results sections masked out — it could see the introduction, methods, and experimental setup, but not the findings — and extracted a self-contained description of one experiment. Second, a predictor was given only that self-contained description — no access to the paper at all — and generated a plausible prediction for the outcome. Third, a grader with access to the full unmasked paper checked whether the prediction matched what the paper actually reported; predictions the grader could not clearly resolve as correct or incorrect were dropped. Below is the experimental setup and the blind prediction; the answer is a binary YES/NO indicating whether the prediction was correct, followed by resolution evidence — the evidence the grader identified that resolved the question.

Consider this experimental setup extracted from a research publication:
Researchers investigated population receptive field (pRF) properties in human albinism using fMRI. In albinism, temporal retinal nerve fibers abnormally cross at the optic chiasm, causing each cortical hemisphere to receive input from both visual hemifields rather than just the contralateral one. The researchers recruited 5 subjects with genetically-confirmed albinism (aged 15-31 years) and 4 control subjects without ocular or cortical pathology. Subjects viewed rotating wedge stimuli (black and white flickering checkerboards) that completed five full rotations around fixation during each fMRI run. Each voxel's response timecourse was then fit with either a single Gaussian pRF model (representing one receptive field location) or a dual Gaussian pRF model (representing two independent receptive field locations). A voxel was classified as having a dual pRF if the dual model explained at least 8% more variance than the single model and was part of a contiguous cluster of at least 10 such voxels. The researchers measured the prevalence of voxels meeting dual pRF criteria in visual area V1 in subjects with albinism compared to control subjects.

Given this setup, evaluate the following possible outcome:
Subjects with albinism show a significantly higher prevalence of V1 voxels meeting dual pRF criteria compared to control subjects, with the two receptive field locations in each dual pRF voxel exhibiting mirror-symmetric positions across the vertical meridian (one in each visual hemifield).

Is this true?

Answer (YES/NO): NO